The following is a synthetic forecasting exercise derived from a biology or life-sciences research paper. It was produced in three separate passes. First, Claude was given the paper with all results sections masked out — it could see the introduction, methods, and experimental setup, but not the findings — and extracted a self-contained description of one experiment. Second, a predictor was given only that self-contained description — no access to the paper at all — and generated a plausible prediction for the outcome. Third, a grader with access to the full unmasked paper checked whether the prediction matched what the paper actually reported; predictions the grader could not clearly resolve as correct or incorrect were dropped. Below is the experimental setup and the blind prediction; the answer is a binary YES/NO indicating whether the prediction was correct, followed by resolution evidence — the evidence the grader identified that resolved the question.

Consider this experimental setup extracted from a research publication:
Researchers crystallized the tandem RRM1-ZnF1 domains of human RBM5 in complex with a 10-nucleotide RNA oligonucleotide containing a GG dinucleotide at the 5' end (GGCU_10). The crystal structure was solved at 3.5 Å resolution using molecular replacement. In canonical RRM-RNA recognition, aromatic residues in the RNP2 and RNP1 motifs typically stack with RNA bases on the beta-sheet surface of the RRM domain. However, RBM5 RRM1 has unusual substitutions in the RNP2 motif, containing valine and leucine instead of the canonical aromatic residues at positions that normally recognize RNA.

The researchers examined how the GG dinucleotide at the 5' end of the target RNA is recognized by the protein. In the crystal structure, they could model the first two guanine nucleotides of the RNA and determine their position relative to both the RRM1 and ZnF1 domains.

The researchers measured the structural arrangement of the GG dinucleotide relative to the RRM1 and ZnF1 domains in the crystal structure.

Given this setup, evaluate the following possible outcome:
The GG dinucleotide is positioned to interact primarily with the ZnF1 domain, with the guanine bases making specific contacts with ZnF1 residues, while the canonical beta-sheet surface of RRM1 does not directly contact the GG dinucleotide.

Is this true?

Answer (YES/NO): NO